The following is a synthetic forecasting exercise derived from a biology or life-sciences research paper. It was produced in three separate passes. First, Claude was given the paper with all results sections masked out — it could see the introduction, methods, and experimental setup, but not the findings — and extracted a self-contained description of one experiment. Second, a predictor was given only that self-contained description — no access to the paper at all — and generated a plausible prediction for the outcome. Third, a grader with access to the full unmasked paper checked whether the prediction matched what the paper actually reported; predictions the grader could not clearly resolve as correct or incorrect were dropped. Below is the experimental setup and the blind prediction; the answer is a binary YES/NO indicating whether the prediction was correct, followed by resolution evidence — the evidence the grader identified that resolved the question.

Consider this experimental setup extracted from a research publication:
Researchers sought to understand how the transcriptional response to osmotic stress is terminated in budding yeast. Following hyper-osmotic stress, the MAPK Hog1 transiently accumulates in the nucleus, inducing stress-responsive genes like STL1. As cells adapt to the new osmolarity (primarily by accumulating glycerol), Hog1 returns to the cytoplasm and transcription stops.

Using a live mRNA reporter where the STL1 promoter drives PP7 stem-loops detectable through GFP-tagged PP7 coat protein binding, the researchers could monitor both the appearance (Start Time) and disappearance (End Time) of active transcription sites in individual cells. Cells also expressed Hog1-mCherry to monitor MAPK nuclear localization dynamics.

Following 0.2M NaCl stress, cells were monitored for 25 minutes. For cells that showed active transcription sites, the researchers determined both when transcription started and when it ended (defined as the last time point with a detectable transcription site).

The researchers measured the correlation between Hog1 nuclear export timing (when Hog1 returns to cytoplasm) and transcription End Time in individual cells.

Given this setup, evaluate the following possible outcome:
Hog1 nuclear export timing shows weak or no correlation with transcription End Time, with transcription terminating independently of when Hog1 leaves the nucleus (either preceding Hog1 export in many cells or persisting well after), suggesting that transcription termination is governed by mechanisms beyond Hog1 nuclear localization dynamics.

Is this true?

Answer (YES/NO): YES